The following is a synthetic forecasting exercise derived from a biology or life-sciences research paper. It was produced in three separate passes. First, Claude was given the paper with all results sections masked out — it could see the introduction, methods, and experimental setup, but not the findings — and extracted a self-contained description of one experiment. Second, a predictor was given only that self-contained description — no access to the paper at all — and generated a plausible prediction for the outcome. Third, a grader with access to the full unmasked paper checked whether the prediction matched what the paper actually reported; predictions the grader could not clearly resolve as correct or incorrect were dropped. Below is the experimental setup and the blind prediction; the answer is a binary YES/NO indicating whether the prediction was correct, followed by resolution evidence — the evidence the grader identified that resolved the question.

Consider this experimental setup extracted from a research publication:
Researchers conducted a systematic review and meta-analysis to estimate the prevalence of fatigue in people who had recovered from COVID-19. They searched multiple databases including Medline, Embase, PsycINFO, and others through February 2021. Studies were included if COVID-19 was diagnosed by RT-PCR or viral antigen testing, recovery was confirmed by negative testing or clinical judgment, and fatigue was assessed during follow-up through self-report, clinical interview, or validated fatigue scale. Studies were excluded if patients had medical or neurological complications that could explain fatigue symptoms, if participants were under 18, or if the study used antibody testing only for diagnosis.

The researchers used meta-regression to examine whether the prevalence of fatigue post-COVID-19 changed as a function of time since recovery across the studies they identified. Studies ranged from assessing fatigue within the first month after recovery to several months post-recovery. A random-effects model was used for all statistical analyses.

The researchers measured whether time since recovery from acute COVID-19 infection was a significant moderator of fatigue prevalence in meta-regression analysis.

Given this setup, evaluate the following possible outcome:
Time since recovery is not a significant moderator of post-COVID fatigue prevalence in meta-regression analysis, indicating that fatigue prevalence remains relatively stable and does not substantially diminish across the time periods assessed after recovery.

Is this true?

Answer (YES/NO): YES